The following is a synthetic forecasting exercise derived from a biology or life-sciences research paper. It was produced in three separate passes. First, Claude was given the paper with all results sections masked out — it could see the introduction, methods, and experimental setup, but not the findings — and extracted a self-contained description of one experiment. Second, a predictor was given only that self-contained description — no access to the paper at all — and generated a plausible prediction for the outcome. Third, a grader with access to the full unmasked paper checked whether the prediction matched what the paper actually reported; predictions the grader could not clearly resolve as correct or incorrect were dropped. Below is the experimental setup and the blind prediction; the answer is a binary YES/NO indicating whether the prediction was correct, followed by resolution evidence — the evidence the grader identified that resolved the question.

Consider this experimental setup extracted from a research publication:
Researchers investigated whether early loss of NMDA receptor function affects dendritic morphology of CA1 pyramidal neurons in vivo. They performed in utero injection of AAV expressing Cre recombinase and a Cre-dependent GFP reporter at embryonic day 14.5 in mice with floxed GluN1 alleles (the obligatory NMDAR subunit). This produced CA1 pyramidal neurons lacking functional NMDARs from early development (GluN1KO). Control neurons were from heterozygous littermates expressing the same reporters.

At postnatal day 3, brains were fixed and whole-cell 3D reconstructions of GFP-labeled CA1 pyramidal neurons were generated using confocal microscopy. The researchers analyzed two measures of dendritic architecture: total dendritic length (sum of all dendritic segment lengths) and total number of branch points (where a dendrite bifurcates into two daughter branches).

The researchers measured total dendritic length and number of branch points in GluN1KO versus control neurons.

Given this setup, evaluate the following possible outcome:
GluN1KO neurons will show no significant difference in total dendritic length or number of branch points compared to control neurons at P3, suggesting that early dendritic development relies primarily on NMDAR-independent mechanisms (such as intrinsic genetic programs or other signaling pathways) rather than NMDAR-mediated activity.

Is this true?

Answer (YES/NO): NO